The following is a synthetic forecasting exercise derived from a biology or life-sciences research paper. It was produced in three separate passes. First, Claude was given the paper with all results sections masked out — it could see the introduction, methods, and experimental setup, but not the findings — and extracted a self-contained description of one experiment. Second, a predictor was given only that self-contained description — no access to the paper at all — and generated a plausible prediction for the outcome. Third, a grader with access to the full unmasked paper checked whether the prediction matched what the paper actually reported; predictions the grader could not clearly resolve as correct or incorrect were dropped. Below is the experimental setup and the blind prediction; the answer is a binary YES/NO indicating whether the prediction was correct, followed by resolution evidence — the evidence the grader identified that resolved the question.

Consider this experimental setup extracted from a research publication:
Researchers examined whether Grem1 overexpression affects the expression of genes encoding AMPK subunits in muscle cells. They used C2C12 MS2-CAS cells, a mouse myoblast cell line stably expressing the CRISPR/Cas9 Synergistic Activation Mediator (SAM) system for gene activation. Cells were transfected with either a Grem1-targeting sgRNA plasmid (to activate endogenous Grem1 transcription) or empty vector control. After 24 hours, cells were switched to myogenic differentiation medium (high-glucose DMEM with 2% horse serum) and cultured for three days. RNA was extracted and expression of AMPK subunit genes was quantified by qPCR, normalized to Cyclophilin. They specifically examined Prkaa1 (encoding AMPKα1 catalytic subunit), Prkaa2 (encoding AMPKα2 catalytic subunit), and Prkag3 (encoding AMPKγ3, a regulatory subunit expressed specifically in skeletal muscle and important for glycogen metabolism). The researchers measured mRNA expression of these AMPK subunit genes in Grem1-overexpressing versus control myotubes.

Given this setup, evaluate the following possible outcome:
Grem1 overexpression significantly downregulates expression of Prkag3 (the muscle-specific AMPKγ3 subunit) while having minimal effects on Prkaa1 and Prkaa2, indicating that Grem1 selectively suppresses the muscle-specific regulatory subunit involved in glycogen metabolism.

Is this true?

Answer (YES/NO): NO